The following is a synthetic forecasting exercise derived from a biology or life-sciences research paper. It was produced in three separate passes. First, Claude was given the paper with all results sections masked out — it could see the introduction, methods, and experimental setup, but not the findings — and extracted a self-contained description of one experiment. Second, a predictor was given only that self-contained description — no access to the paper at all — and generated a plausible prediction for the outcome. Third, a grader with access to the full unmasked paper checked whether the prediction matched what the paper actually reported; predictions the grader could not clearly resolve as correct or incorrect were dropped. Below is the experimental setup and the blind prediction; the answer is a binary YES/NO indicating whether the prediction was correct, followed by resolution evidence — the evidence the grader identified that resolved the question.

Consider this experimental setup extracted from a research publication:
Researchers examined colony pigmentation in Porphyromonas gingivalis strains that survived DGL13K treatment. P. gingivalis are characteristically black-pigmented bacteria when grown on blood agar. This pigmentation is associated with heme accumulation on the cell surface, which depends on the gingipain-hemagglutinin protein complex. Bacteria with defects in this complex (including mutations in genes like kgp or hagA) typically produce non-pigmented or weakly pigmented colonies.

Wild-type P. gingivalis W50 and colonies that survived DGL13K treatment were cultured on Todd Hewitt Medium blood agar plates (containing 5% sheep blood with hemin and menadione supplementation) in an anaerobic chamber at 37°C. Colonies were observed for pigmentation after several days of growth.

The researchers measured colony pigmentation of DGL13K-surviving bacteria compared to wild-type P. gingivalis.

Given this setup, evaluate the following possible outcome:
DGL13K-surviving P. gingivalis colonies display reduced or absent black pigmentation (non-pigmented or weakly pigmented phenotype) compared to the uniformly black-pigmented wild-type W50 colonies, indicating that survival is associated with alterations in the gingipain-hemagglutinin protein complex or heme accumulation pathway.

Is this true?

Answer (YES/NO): YES